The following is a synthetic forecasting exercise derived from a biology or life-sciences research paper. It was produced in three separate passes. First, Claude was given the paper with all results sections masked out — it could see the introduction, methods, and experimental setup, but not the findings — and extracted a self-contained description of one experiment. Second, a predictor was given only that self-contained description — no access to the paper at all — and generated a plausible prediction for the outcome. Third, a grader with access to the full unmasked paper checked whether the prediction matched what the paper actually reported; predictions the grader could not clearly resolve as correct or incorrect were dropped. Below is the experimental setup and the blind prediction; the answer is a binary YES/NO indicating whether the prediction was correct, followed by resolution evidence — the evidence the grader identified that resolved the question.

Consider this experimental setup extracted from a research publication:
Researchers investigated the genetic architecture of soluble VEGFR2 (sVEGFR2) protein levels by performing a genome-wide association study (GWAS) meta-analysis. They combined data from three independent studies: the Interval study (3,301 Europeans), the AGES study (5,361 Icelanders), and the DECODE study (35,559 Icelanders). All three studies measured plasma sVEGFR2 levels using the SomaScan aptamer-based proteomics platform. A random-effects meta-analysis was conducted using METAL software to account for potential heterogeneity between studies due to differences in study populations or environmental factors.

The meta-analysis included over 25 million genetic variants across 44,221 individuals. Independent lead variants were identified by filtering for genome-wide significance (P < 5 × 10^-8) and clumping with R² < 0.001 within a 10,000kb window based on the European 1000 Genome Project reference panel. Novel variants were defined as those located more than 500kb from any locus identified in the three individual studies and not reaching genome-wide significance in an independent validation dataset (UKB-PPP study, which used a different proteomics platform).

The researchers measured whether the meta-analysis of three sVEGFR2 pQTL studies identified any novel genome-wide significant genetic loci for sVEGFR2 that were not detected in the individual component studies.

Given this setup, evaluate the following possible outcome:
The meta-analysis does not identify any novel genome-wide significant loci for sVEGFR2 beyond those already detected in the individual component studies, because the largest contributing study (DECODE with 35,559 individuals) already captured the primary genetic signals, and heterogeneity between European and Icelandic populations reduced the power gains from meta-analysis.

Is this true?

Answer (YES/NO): NO